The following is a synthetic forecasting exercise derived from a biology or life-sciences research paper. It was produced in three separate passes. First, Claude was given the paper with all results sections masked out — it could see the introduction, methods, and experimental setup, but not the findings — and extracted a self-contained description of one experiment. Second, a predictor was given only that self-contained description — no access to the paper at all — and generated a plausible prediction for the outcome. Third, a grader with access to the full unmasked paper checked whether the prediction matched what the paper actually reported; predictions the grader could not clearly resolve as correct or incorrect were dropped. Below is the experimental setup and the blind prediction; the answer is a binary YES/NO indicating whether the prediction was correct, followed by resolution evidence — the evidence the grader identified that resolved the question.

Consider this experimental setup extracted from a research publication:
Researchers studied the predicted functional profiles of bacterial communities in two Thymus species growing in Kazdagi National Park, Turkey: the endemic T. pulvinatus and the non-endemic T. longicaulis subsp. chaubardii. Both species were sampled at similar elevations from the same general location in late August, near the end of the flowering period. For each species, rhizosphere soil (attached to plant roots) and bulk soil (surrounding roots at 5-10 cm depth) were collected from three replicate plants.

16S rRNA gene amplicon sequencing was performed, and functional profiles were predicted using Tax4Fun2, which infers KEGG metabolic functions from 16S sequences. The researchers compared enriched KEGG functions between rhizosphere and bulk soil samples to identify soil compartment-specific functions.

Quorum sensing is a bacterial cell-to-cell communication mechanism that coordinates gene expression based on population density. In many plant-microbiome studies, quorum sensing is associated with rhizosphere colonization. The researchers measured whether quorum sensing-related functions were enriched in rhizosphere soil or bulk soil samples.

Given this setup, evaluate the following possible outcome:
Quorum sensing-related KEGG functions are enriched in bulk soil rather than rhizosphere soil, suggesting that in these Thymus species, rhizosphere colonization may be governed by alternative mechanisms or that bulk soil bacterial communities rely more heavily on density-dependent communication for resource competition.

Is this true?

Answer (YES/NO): YES